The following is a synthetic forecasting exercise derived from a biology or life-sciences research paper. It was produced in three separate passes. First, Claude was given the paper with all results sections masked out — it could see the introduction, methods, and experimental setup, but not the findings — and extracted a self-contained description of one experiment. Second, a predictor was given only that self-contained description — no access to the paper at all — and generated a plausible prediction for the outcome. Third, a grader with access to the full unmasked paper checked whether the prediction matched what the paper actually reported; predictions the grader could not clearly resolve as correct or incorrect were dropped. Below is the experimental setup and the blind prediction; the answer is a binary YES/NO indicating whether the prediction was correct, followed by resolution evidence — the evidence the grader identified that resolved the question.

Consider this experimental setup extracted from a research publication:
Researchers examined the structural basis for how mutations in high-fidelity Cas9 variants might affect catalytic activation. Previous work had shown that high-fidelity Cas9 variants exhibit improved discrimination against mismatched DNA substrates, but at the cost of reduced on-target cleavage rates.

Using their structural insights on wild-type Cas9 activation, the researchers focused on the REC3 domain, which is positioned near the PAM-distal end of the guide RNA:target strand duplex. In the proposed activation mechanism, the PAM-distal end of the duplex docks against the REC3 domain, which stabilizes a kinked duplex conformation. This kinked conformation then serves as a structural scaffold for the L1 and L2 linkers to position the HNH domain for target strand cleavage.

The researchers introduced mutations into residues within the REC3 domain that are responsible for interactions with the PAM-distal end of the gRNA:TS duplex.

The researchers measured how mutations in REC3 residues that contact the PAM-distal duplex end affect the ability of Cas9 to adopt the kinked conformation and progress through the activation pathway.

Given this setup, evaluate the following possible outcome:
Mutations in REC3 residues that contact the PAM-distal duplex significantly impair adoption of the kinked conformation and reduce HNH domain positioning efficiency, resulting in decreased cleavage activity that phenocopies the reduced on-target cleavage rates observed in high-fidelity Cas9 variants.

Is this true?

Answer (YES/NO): YES